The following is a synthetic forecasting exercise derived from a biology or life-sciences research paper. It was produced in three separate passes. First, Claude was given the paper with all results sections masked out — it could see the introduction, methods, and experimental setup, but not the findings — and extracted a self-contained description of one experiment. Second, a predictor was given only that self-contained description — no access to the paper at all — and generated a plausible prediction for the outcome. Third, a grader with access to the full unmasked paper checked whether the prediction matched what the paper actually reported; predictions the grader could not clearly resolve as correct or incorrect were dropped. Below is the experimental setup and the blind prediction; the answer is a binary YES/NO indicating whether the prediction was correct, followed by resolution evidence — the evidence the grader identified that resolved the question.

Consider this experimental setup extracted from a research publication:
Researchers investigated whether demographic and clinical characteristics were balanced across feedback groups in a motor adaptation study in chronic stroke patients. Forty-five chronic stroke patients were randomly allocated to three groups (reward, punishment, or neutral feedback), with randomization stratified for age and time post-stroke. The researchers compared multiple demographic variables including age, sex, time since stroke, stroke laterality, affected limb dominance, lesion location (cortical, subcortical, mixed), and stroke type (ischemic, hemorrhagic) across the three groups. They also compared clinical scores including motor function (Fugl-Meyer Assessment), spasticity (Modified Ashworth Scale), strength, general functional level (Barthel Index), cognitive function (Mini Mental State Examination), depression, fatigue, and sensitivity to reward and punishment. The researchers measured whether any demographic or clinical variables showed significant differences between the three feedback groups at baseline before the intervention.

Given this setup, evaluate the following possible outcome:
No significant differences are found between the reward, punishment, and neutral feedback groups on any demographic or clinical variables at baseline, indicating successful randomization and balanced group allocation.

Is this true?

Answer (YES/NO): YES